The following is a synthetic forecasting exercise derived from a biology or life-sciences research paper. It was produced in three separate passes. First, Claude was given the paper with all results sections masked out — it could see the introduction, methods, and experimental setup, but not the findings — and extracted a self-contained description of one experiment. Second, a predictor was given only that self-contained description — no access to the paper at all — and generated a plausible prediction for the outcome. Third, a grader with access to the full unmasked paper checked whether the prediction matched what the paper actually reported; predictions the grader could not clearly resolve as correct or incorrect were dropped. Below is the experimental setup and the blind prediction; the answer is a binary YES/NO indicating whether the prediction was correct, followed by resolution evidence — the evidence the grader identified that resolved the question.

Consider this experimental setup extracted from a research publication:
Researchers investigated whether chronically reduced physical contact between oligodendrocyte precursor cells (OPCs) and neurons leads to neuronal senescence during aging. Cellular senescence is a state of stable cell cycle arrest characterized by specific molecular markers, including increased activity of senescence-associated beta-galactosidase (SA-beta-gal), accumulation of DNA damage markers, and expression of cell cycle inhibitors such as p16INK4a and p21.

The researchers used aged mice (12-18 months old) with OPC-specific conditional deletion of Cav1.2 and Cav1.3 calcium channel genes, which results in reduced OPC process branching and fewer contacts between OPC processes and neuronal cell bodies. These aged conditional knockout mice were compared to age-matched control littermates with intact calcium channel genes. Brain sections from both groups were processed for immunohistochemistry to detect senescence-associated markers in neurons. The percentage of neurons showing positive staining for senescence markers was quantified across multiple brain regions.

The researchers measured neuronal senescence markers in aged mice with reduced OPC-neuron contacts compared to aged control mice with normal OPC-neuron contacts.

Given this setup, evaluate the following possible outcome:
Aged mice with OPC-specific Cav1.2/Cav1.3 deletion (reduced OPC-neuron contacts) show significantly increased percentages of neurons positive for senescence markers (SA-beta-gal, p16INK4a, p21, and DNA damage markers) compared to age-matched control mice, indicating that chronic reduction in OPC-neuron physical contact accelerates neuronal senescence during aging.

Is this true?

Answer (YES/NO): NO